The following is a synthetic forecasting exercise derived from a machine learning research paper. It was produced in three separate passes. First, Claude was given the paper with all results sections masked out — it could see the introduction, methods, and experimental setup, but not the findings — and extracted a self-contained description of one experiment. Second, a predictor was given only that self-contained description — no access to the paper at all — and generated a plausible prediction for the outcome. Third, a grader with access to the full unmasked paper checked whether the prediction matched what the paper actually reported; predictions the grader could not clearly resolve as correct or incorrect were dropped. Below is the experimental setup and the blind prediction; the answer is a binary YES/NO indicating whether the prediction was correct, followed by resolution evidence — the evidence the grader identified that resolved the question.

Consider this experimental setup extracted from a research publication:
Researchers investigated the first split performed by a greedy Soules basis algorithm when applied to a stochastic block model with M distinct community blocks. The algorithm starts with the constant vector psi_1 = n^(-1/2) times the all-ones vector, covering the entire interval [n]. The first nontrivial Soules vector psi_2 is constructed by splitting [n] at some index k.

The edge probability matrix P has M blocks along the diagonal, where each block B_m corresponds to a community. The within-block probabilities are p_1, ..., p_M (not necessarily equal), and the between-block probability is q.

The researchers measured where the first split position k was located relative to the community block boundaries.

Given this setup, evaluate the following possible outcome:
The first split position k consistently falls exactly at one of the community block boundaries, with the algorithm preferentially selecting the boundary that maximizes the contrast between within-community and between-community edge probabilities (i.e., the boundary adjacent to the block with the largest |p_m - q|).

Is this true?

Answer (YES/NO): NO